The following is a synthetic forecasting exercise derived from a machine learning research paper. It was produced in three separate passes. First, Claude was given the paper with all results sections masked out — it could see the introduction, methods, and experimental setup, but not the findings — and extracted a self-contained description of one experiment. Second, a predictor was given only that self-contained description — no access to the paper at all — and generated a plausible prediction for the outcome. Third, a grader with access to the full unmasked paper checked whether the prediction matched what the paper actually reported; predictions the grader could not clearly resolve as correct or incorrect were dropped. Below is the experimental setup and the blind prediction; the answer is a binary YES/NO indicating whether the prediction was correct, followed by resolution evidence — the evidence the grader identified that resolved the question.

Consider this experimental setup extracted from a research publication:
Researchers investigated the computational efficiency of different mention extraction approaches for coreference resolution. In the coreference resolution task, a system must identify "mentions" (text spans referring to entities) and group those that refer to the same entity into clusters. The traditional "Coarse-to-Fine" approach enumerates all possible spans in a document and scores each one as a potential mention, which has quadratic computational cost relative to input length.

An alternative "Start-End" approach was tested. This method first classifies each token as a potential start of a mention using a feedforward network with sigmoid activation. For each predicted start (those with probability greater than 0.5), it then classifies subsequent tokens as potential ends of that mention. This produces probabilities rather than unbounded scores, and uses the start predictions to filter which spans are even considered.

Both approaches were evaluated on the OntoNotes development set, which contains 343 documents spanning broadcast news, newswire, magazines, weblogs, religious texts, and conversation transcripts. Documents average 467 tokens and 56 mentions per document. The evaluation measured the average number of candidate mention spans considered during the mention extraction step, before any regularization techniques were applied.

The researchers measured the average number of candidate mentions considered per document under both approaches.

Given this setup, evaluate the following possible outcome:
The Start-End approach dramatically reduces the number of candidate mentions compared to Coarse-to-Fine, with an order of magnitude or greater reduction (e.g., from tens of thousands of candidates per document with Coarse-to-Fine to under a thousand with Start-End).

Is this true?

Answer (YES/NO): NO